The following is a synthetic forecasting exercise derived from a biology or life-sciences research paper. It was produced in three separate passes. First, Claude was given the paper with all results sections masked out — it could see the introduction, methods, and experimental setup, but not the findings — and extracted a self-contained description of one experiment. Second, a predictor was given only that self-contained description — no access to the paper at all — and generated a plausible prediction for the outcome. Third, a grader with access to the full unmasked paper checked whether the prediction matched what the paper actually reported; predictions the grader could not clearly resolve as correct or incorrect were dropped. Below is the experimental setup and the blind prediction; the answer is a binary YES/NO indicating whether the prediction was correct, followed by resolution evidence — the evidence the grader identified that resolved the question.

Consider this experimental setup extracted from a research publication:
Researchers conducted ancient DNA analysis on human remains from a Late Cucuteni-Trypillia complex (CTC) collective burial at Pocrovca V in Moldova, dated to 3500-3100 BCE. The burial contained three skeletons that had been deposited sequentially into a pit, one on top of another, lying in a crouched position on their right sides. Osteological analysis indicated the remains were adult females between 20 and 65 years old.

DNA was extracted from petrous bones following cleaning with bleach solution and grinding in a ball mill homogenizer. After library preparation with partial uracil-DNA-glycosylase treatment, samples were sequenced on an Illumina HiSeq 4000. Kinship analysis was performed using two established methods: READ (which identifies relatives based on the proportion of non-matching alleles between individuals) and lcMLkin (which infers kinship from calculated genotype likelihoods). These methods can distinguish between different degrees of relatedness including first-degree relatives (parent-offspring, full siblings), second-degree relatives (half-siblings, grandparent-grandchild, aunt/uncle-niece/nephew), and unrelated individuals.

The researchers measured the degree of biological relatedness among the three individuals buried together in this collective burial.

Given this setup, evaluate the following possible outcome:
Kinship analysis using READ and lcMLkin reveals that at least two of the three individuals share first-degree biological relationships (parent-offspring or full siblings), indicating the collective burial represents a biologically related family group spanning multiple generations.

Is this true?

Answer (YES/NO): NO